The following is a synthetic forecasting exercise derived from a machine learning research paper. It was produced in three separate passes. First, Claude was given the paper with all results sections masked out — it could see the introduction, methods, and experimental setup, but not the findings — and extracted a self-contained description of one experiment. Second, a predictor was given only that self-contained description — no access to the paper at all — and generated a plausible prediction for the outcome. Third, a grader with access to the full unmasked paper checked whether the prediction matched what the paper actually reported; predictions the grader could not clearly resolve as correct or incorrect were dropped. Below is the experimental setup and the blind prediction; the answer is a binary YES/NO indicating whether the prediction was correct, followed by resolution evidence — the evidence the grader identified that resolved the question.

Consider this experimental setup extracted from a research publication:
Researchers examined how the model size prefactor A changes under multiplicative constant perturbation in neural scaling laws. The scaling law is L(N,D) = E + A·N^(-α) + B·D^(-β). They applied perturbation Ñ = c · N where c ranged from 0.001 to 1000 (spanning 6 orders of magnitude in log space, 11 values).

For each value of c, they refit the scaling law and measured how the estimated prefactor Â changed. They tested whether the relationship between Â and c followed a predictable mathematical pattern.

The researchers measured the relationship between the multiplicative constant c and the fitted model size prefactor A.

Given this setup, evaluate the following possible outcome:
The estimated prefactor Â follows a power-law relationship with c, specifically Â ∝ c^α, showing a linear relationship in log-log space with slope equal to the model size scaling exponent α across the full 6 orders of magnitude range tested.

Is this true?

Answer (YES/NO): NO